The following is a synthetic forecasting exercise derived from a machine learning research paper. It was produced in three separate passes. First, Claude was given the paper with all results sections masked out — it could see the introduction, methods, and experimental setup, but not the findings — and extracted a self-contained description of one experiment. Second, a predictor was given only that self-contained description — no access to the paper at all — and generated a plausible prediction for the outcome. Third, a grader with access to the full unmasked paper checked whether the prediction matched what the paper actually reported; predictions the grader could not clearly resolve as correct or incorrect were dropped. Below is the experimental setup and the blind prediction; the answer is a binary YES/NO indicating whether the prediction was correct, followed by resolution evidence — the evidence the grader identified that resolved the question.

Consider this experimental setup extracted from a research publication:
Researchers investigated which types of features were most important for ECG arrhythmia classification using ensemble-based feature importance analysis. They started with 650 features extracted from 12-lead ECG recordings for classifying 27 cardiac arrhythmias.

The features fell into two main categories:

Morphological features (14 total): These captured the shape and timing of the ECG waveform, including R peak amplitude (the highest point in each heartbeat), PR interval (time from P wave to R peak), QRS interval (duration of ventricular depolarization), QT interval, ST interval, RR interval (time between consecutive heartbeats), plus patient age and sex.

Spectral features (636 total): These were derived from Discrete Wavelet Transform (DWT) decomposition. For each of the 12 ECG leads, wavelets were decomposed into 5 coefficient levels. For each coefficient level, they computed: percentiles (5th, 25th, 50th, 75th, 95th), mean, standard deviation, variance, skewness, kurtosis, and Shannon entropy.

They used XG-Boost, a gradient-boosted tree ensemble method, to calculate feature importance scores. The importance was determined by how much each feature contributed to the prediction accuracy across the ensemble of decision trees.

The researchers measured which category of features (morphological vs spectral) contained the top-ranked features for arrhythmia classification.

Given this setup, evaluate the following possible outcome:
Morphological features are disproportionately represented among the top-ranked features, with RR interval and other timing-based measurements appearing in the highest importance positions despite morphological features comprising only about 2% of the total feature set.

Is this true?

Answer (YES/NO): NO